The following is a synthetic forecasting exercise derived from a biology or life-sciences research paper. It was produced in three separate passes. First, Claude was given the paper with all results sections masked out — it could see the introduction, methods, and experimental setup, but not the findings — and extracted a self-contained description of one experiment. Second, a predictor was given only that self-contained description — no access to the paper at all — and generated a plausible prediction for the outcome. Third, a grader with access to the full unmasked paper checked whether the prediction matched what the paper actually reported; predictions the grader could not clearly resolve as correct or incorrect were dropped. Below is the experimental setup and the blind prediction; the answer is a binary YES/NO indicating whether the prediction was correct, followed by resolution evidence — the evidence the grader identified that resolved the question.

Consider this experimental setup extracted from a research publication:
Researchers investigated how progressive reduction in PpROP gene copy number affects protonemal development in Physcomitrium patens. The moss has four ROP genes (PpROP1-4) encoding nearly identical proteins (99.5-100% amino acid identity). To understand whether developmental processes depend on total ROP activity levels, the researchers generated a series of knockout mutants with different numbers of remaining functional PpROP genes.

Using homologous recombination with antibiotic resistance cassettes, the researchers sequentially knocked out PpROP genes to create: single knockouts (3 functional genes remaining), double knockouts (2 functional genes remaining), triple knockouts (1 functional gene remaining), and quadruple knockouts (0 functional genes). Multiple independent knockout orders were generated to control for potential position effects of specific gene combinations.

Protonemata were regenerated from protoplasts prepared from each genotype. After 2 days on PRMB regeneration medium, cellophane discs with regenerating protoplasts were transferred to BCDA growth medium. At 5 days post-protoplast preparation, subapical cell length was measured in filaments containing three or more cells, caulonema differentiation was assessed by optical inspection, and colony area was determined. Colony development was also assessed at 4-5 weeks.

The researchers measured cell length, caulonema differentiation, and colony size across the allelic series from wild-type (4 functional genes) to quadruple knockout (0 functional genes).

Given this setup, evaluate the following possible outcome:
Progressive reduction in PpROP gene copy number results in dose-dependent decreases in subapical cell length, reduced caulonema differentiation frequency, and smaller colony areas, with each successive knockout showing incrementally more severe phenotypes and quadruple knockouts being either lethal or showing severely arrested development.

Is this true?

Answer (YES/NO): NO